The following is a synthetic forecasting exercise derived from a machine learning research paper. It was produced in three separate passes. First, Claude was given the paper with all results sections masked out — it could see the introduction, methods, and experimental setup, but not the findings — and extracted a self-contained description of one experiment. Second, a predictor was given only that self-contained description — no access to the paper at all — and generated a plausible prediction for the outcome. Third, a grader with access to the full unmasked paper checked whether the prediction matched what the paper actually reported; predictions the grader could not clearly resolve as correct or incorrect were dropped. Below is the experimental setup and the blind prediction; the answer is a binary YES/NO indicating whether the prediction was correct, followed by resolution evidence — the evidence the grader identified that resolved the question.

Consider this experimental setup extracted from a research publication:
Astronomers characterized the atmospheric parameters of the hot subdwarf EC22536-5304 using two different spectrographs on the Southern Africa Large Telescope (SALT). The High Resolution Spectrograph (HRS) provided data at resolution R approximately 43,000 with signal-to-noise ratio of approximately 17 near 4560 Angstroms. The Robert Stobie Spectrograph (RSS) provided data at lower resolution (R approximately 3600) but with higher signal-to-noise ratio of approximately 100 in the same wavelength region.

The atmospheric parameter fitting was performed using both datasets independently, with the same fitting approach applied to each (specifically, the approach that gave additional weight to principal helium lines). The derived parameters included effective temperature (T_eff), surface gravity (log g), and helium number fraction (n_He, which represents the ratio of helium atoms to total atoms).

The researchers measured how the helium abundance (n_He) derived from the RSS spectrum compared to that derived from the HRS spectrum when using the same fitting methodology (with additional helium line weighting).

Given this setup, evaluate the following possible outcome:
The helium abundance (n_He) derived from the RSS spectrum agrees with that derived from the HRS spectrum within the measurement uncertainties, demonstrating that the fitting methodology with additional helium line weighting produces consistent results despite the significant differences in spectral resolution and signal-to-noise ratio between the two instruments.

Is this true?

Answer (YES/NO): NO